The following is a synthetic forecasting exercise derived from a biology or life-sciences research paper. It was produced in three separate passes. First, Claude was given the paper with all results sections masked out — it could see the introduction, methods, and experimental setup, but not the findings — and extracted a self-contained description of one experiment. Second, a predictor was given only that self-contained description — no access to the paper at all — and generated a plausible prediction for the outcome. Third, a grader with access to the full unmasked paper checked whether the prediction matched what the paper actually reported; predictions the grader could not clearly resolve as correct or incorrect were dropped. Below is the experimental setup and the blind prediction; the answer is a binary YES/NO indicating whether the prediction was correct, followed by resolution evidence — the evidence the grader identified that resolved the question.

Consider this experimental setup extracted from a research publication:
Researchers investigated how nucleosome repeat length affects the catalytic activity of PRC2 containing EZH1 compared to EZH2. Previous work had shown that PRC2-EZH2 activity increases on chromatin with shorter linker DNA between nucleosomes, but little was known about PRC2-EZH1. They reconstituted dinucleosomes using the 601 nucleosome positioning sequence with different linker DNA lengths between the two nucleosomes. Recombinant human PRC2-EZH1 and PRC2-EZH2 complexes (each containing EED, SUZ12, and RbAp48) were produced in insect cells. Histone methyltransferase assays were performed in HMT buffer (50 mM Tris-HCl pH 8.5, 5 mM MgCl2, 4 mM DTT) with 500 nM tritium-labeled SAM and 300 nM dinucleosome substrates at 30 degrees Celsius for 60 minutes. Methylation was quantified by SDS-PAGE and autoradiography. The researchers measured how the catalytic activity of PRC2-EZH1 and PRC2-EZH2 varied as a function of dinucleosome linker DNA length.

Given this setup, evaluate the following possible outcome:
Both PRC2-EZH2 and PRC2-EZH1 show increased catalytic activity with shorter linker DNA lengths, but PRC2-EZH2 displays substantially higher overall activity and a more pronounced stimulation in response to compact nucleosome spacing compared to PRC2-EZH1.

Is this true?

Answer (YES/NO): NO